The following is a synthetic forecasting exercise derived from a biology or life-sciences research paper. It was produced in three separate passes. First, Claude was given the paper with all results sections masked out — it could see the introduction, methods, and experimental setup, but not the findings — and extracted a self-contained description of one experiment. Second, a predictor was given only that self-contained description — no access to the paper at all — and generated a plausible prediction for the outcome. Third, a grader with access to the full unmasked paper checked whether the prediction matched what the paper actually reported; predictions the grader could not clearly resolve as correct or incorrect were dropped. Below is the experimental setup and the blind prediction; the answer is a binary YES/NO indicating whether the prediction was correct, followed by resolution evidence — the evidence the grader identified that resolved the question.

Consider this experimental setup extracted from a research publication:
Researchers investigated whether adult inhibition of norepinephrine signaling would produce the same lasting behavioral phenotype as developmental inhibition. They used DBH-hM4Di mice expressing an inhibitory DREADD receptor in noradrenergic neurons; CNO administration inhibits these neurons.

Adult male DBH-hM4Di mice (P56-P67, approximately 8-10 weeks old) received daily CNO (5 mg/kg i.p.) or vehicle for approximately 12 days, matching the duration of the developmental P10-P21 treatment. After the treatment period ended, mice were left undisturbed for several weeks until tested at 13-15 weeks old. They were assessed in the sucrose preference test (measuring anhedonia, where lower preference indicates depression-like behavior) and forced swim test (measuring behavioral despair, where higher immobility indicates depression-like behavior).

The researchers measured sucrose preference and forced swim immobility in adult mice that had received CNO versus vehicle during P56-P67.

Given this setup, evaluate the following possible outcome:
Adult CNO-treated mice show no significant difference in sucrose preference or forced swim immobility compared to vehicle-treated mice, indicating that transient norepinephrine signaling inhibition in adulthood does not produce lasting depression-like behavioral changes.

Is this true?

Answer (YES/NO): YES